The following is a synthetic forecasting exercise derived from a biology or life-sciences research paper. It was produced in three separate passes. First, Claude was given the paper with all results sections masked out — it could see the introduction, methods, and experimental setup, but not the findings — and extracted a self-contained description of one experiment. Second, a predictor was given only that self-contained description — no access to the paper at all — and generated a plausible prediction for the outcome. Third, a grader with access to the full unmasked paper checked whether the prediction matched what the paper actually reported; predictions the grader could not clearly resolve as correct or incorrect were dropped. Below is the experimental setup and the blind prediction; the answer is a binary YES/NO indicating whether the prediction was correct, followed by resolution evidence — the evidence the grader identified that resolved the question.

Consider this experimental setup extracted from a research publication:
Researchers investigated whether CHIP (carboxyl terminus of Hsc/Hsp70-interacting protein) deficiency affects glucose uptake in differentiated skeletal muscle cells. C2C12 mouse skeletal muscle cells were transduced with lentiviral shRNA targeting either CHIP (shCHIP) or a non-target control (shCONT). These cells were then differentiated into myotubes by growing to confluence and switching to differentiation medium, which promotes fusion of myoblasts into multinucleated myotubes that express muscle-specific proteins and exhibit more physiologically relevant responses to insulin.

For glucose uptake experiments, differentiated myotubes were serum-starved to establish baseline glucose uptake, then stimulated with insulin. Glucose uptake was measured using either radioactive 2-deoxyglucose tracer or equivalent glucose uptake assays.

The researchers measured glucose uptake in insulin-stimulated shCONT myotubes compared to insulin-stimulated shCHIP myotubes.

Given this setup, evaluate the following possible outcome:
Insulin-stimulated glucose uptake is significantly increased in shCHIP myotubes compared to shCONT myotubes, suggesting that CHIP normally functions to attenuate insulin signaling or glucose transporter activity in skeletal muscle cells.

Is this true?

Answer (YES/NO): NO